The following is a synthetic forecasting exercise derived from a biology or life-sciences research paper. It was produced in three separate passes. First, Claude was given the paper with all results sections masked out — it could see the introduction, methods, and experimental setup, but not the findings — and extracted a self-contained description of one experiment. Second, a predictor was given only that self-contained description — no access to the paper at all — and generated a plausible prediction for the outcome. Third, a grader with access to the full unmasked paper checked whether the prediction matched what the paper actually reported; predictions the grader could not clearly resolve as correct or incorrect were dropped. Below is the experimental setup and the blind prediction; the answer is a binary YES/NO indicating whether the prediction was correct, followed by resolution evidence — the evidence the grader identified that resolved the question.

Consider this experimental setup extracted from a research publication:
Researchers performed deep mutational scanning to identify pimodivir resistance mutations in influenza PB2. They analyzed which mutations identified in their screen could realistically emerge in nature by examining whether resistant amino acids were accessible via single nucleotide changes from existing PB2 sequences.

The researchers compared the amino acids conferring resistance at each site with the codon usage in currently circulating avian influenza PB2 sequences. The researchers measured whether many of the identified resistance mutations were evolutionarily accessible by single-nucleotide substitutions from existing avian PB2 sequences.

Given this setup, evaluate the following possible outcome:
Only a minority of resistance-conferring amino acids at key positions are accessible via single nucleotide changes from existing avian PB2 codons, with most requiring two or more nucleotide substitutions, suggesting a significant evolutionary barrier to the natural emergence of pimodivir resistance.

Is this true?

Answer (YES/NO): NO